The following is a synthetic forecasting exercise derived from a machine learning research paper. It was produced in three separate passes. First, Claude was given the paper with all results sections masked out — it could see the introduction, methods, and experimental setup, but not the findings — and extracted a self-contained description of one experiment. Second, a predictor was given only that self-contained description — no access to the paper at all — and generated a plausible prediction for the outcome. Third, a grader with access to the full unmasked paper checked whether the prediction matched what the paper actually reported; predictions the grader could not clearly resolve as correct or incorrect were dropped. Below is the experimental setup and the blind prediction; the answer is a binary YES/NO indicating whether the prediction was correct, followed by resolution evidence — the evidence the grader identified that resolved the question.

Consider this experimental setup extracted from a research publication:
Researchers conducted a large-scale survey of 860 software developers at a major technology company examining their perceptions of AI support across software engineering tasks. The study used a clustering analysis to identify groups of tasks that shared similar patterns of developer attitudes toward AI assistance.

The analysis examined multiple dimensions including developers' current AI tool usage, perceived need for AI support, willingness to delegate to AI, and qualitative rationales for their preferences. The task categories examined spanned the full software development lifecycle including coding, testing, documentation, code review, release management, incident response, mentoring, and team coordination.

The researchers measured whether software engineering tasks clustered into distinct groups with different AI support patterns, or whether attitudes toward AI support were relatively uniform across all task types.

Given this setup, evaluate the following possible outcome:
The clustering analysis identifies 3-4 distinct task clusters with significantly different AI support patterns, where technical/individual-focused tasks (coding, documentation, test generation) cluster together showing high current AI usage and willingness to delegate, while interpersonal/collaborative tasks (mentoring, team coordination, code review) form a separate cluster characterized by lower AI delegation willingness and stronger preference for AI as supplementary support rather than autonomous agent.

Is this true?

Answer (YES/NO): NO